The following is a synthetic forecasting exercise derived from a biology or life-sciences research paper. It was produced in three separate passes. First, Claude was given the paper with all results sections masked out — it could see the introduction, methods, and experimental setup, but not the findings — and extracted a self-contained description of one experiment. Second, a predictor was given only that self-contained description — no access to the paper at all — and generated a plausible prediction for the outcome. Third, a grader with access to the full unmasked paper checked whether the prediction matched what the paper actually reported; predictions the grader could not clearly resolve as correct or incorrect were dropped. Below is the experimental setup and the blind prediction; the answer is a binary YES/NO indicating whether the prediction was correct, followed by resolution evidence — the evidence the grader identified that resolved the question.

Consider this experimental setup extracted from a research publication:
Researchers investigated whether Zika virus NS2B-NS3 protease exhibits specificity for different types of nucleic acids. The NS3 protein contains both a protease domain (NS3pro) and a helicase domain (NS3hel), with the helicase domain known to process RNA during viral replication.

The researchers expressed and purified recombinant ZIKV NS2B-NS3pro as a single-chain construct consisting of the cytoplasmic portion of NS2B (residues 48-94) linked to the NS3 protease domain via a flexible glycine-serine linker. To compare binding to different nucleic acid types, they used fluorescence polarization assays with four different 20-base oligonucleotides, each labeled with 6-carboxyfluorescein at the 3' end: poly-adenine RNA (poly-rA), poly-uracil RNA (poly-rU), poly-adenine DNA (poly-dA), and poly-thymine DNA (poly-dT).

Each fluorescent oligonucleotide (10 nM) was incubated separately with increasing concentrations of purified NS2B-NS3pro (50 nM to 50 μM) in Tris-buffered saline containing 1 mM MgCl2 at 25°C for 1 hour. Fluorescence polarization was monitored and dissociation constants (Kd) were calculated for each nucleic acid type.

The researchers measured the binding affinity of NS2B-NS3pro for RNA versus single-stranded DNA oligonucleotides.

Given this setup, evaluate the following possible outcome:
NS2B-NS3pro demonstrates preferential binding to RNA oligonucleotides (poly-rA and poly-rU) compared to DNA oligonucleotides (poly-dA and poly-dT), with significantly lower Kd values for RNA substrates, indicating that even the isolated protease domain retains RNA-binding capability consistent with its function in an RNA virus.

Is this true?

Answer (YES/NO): YES